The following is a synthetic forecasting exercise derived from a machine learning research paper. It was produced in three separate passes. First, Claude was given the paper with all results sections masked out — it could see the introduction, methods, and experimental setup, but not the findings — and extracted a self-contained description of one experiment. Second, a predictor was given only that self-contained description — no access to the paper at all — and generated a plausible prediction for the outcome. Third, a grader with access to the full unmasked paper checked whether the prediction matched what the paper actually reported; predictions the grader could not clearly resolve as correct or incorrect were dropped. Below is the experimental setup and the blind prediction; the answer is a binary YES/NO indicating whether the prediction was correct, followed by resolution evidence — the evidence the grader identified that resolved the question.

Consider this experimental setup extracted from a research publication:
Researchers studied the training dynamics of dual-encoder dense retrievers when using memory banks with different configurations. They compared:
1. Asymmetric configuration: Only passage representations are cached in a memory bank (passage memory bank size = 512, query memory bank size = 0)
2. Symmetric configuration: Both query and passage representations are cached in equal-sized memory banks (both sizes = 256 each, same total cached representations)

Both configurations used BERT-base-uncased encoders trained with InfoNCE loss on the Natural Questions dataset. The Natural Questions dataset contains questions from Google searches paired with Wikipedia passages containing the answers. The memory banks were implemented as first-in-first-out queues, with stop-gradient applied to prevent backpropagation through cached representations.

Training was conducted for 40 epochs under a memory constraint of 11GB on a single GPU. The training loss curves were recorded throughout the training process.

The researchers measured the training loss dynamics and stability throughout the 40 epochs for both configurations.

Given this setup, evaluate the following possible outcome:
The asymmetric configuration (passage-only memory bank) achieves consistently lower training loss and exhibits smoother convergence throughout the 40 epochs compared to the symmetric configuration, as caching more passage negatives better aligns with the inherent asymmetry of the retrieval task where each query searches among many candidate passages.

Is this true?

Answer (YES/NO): NO